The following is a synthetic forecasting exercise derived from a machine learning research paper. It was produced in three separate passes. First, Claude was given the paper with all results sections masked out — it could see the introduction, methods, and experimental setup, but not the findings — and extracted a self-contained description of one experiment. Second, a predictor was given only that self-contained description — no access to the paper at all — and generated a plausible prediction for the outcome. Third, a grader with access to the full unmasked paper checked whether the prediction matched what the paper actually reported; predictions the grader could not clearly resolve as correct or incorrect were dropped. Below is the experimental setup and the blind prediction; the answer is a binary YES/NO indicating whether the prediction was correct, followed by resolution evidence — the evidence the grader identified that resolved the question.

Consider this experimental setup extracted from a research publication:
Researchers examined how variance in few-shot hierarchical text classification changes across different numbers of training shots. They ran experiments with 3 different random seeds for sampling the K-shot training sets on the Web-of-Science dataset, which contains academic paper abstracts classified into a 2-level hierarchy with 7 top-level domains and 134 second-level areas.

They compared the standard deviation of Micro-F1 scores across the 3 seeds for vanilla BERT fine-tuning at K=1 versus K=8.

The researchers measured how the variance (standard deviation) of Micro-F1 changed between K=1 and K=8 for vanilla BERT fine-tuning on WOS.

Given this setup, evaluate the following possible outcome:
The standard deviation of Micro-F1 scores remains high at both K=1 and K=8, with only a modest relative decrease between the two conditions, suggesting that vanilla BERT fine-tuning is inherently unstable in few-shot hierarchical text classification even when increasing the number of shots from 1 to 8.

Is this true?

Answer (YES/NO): NO